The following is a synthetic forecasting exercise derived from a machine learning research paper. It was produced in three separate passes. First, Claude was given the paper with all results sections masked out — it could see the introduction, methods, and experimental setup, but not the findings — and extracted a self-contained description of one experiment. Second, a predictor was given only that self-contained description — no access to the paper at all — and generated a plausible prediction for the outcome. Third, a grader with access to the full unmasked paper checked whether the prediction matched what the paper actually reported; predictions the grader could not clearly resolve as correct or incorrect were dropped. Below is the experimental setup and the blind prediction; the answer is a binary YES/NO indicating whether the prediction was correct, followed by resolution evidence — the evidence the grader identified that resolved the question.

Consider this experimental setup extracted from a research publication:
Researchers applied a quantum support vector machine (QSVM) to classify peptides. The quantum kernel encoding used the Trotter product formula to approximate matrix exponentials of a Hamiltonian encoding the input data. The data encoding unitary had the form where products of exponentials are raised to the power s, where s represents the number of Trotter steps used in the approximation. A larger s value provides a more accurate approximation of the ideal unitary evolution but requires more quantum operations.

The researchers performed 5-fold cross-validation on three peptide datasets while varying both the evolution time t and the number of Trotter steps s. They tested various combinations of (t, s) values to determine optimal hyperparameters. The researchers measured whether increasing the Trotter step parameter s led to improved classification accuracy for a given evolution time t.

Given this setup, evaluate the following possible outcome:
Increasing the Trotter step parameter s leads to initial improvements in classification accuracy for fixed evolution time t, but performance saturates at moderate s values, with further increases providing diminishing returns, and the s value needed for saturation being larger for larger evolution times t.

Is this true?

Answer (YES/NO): NO